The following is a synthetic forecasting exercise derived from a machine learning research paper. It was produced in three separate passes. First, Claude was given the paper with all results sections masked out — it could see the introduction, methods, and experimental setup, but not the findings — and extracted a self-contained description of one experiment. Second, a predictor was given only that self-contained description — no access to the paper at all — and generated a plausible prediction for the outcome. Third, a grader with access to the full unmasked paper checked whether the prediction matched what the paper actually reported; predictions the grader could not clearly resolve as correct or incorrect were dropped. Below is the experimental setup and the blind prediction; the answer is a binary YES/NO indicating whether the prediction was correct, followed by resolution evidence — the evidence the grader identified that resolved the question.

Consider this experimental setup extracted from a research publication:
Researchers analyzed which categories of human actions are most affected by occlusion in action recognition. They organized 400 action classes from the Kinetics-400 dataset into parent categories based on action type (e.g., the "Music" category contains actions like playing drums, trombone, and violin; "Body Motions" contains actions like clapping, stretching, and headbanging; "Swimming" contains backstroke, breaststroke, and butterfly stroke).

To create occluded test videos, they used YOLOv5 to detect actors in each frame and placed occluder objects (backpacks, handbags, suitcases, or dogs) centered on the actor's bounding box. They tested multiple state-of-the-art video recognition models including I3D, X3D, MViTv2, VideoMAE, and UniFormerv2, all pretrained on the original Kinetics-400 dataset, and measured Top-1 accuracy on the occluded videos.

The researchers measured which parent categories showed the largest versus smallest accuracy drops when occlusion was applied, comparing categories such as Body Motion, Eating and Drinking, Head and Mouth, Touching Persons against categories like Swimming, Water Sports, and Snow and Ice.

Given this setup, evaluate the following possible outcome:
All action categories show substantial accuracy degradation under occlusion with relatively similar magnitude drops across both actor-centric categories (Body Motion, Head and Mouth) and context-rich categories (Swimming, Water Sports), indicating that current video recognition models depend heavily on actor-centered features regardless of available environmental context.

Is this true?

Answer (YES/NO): NO